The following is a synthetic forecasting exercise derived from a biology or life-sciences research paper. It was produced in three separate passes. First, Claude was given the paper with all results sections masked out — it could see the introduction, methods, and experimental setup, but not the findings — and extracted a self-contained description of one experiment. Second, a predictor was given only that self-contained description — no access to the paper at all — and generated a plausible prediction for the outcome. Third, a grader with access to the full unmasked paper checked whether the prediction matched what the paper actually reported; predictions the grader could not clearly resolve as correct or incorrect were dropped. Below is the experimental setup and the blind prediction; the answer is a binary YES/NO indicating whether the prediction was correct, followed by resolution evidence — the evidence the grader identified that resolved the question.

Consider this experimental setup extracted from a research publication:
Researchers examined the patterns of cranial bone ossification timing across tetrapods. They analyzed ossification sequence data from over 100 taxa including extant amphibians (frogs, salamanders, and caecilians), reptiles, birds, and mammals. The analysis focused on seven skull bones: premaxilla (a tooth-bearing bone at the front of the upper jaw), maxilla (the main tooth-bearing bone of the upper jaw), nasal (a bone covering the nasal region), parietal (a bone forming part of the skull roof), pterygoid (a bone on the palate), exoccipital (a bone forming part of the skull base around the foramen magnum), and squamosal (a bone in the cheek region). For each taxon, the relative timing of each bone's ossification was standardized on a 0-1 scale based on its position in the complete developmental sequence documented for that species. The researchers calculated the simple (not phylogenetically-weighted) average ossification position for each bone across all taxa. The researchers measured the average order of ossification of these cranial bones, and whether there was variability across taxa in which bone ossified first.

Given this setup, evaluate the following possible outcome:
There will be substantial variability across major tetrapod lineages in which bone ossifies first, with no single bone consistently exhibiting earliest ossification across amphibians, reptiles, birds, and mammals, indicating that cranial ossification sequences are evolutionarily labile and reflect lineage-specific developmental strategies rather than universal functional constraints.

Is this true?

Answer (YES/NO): NO